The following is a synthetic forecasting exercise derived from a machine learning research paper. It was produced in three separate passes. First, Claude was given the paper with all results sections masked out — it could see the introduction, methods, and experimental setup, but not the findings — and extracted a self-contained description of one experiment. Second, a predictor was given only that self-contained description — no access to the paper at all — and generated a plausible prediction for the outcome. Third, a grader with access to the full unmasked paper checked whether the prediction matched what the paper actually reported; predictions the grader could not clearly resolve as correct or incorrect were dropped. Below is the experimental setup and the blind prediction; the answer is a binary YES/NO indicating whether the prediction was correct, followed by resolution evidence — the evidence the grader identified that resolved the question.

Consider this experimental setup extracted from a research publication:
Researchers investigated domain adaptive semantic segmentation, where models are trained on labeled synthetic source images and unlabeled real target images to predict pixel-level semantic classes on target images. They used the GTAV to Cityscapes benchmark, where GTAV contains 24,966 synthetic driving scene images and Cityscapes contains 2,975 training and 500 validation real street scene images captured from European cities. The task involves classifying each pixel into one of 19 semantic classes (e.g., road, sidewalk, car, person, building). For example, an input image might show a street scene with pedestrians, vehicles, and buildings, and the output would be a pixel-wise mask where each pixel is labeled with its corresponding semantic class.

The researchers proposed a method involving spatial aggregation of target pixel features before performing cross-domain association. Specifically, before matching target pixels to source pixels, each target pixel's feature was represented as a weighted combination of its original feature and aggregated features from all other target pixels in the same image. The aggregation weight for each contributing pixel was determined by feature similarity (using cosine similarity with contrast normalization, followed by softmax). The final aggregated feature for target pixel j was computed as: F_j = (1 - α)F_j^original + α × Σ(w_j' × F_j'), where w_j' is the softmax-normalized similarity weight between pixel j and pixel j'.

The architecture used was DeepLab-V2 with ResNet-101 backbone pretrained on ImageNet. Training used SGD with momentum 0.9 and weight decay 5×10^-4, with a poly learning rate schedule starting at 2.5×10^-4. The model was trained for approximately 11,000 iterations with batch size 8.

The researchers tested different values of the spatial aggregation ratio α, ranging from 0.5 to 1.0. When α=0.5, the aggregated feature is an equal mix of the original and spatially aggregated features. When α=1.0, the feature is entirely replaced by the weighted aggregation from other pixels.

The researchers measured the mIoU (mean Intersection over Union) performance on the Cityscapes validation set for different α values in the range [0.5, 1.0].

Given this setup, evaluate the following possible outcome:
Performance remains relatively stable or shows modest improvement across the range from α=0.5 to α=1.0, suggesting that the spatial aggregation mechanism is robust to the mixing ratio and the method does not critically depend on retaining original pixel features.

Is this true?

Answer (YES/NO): YES